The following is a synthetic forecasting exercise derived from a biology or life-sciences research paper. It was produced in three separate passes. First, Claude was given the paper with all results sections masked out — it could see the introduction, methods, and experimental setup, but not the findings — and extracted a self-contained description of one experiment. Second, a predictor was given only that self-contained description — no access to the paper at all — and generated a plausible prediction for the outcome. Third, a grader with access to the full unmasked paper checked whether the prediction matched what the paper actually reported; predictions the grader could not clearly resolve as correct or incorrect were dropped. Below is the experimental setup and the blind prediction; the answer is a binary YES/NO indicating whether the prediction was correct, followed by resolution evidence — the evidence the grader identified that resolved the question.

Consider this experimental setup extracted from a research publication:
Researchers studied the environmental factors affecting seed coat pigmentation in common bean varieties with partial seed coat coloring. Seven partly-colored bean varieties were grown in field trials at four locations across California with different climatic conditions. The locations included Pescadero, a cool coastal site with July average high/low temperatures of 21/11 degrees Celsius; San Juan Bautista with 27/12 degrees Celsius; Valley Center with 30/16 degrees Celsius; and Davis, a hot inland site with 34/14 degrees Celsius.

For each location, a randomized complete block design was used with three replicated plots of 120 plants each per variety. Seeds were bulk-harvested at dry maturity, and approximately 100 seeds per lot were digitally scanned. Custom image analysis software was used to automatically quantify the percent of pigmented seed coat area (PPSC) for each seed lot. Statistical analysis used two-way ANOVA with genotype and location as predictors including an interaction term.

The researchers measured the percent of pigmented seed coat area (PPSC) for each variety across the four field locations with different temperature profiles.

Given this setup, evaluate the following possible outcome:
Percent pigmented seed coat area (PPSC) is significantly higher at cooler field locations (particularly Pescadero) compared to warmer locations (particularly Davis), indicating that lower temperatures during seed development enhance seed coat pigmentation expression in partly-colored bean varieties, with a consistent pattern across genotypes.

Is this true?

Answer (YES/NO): NO